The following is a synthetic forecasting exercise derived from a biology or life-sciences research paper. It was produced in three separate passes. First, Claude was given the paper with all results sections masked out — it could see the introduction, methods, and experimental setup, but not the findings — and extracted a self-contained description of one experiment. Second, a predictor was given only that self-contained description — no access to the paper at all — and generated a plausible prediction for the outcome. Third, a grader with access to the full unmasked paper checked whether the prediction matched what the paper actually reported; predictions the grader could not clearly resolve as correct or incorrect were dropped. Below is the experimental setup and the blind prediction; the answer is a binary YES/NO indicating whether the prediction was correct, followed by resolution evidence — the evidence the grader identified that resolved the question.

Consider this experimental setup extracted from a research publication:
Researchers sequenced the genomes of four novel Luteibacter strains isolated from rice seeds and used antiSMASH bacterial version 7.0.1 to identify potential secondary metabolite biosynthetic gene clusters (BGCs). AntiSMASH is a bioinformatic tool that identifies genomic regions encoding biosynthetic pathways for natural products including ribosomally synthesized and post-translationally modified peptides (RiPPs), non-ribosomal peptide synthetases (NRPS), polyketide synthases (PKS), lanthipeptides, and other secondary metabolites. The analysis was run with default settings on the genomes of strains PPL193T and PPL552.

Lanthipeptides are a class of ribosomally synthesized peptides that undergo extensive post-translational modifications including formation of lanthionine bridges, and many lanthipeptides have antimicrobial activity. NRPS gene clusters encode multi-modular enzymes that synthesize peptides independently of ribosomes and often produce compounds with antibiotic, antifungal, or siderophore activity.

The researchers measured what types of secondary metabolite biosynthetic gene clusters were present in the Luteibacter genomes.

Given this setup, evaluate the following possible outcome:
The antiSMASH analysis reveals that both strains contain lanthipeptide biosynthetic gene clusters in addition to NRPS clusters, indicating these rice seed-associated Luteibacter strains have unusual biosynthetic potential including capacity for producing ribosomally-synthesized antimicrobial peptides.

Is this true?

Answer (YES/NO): YES